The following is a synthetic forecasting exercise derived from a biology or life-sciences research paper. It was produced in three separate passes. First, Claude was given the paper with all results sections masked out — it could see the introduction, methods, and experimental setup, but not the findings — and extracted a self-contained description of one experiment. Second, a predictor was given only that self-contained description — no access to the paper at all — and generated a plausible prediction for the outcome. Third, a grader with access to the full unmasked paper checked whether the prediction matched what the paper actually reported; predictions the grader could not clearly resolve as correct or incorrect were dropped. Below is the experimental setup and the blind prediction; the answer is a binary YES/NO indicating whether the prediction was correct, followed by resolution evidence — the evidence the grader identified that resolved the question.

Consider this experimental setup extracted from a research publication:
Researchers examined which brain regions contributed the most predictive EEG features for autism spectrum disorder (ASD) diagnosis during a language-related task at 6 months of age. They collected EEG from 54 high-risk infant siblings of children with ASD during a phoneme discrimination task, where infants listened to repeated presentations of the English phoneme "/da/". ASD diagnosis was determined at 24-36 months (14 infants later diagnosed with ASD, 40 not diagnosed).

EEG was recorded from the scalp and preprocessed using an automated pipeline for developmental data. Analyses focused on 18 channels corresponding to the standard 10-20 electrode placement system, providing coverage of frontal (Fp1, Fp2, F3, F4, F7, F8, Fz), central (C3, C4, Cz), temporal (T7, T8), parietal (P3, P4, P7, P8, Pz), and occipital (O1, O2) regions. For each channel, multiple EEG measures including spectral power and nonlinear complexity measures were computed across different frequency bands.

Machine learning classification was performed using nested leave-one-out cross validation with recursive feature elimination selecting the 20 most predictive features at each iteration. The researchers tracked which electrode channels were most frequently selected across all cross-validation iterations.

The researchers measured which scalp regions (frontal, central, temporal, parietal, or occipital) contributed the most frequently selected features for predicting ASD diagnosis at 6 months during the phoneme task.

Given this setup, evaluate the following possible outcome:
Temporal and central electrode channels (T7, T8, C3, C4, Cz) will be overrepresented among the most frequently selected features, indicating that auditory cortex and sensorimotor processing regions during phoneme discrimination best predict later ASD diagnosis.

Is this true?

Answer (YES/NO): NO